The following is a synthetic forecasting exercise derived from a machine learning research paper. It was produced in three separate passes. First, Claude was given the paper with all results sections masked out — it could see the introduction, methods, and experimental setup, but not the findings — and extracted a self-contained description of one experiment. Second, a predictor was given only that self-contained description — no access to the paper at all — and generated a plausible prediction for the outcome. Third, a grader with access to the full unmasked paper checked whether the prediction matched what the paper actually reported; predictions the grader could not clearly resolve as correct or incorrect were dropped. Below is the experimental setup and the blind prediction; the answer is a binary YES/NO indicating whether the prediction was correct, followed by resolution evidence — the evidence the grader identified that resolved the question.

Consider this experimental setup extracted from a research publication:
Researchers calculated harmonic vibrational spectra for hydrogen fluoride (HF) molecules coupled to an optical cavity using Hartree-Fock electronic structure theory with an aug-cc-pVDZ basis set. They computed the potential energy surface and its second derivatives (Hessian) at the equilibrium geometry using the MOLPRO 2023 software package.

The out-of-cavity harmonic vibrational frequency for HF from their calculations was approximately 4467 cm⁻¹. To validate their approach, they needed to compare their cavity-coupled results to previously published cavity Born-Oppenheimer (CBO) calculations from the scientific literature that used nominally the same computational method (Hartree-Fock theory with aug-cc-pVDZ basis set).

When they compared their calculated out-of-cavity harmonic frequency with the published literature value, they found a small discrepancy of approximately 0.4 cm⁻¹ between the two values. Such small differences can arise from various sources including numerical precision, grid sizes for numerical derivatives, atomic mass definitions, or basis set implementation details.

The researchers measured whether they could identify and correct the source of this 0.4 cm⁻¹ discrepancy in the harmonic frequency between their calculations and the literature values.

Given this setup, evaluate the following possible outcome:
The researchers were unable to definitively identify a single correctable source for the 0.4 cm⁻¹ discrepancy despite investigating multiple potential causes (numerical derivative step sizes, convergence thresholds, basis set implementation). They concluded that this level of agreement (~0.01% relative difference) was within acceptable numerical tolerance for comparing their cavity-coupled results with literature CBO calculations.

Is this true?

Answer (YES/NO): NO